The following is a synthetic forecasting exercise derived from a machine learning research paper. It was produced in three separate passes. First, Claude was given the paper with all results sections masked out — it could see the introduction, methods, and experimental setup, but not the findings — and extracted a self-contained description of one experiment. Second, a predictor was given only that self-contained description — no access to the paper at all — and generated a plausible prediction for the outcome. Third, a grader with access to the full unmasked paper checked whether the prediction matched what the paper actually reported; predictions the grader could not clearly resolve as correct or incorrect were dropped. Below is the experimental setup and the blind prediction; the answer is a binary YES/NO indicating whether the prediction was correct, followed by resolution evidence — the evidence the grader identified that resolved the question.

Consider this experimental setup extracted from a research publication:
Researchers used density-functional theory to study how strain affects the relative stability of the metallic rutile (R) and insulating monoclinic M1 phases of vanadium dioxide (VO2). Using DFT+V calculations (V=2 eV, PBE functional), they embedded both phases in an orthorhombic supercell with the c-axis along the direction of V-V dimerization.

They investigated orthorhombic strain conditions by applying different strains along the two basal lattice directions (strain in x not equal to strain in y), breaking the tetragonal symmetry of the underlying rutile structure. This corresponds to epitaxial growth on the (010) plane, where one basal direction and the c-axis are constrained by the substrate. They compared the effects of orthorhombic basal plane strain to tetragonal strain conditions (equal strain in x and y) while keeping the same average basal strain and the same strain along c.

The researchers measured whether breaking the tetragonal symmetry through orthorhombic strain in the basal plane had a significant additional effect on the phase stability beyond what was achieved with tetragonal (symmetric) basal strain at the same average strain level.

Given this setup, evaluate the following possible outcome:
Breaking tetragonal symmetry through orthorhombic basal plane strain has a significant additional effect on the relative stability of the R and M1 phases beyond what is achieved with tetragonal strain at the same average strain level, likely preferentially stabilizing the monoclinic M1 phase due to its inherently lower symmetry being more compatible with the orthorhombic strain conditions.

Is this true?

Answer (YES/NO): NO